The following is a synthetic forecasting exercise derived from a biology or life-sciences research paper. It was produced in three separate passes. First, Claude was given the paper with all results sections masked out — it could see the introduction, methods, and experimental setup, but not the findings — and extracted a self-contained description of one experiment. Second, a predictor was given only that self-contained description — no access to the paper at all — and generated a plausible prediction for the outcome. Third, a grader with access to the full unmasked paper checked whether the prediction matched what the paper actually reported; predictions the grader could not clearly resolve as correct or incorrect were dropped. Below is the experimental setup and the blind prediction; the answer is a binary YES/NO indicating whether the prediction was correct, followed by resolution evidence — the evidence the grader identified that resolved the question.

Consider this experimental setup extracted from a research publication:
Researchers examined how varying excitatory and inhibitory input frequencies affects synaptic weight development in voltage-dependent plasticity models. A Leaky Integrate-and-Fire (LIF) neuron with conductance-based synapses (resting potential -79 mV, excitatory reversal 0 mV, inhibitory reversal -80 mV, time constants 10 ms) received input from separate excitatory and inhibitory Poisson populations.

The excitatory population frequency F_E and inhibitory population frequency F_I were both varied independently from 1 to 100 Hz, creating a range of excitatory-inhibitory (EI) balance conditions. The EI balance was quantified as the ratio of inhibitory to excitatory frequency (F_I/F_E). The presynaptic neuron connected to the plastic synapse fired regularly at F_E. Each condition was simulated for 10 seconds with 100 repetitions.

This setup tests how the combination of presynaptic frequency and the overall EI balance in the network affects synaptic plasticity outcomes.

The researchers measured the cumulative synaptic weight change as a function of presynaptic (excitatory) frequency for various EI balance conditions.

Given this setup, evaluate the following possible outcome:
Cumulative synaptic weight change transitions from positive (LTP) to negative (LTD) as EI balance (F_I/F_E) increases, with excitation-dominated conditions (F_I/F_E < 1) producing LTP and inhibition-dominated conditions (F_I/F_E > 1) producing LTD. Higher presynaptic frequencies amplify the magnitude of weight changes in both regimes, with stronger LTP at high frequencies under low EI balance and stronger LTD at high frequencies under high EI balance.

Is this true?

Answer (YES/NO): NO